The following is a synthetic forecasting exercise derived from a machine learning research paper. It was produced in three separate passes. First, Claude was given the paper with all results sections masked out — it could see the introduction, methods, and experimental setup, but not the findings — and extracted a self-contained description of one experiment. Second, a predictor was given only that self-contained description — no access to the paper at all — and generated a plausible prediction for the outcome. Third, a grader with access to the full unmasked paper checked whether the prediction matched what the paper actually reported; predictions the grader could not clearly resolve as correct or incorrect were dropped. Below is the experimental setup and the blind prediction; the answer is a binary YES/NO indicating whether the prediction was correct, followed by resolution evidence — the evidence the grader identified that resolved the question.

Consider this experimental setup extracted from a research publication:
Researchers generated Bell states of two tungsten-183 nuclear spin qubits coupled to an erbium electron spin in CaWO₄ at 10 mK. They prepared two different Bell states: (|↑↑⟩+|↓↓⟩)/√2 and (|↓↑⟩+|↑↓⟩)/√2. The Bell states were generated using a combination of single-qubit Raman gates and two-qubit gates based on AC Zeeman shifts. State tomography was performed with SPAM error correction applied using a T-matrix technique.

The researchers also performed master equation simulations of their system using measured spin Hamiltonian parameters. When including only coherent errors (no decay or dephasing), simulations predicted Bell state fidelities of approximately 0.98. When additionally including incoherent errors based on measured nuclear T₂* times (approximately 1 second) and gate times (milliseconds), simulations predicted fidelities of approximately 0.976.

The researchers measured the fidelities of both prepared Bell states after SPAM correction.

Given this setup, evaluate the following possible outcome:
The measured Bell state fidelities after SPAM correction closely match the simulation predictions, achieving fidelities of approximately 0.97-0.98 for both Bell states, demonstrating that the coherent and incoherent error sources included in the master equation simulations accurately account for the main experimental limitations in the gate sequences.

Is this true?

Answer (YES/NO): NO